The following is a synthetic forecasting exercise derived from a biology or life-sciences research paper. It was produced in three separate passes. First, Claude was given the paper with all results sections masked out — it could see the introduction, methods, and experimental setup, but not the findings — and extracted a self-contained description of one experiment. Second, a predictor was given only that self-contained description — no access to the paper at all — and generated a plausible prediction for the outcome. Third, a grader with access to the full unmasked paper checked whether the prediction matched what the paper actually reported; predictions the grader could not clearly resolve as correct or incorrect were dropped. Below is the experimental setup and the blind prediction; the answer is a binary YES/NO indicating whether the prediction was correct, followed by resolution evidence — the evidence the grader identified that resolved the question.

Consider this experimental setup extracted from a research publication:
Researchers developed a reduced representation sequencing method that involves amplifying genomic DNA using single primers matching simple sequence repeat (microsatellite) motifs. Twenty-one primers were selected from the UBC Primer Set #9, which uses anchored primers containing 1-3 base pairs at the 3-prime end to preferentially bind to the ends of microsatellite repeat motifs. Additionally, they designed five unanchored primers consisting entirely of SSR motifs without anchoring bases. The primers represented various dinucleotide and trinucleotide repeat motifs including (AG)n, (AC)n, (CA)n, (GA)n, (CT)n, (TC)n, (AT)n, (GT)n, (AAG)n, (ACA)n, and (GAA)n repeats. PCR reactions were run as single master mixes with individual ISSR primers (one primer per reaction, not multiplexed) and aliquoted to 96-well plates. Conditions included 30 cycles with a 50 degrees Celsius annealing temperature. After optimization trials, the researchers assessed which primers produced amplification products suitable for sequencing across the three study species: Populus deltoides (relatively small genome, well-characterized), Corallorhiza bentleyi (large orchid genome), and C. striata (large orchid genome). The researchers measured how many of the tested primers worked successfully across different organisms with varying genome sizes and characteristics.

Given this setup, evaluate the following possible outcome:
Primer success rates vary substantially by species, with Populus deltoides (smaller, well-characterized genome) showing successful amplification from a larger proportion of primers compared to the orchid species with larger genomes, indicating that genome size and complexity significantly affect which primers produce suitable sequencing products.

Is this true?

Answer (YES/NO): NO